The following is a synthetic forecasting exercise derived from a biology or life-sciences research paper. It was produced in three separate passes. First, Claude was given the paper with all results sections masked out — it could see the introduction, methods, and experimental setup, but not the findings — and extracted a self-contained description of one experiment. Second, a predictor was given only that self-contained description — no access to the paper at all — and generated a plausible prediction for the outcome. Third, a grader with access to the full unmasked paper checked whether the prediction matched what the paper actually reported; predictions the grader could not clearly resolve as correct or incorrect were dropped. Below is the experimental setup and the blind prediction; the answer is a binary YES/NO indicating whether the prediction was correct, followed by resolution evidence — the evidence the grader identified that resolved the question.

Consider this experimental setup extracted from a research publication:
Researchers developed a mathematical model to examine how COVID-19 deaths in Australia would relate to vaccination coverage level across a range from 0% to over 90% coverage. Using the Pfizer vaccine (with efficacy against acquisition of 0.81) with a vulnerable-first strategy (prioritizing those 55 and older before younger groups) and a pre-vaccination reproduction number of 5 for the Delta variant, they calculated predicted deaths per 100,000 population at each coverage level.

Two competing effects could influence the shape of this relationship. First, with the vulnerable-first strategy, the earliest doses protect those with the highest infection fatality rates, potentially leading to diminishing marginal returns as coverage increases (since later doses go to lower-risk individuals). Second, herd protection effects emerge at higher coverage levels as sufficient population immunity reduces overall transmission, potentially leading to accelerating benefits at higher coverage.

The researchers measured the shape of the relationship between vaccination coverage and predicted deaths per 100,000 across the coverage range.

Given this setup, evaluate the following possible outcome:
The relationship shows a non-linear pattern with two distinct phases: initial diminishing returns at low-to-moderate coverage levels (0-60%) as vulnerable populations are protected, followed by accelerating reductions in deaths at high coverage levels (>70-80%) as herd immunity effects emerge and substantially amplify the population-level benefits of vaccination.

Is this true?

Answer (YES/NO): NO